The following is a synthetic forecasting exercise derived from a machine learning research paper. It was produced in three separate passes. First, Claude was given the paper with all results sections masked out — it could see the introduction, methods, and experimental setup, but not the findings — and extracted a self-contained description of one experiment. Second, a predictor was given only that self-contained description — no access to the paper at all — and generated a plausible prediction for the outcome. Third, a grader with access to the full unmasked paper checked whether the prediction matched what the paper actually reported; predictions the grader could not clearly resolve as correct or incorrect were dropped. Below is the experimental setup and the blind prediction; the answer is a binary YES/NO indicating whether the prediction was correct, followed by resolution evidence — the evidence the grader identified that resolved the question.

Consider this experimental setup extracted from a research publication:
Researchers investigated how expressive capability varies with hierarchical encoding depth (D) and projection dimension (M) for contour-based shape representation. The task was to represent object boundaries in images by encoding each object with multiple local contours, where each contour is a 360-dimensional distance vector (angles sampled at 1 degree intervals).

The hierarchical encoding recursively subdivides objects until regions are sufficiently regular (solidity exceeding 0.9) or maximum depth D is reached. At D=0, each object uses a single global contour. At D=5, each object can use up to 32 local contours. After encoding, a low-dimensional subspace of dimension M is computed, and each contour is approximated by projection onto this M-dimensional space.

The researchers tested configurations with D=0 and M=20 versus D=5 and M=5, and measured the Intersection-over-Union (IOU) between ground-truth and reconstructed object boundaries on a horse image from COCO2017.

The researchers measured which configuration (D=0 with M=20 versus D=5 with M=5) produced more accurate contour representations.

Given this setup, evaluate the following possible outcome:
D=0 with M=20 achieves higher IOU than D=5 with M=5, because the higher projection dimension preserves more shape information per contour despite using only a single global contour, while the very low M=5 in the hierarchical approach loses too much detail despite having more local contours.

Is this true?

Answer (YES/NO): NO